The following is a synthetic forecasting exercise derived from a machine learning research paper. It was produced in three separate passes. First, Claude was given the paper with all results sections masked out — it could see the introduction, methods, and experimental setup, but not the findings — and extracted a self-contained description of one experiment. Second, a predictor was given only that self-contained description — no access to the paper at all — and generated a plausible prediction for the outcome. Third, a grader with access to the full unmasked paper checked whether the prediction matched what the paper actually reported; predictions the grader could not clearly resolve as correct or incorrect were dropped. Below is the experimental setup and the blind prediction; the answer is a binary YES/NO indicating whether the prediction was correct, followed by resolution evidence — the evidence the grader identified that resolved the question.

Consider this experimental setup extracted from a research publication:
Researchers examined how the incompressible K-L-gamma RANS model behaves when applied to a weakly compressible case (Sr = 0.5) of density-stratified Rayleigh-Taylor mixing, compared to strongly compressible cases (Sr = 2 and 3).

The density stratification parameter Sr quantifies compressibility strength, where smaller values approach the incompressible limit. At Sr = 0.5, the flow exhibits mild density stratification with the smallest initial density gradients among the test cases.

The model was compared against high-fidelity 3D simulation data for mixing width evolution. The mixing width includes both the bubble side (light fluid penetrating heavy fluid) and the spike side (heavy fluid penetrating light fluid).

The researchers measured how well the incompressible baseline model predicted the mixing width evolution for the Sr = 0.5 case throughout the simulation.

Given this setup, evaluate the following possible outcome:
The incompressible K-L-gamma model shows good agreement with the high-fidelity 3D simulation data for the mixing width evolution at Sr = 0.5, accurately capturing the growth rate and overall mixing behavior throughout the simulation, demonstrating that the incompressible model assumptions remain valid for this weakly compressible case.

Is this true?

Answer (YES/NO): NO